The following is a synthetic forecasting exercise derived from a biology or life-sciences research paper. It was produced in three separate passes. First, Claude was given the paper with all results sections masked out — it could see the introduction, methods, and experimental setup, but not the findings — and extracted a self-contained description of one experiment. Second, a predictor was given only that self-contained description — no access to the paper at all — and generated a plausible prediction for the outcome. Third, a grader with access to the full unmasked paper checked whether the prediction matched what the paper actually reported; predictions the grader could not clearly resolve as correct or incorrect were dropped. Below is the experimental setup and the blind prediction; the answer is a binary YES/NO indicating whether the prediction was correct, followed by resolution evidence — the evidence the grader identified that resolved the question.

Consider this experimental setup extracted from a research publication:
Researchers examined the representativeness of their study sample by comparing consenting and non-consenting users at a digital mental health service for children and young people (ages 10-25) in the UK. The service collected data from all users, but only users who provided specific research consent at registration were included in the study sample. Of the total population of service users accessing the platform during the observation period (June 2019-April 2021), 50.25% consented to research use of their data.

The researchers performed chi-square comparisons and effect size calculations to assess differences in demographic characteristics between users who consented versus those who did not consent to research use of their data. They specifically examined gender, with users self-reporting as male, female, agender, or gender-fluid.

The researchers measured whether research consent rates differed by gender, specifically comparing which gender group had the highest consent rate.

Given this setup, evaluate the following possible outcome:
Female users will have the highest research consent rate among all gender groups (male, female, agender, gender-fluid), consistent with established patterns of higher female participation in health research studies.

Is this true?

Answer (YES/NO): NO